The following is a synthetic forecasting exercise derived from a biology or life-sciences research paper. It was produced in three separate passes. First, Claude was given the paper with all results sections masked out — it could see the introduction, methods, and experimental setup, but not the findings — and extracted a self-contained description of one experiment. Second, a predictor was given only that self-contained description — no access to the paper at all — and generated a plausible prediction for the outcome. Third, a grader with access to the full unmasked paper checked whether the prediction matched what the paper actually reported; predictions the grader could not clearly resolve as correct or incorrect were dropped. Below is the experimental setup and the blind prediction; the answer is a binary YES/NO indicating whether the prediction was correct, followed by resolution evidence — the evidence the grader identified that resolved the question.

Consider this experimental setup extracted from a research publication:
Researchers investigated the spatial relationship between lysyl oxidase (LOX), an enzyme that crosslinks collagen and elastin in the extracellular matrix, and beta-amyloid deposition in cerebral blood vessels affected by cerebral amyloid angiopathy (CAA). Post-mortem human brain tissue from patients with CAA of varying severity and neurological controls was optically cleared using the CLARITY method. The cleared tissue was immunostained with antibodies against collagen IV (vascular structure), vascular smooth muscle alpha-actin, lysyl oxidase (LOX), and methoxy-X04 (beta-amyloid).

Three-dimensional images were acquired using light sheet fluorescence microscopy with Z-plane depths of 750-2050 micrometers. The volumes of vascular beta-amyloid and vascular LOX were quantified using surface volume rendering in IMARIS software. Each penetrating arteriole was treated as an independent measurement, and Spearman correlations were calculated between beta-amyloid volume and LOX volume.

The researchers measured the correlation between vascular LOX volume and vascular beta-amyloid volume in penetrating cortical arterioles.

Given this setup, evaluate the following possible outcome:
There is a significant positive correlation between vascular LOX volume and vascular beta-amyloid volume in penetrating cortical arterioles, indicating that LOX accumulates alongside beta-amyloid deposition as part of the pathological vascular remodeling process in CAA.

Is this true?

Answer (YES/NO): YES